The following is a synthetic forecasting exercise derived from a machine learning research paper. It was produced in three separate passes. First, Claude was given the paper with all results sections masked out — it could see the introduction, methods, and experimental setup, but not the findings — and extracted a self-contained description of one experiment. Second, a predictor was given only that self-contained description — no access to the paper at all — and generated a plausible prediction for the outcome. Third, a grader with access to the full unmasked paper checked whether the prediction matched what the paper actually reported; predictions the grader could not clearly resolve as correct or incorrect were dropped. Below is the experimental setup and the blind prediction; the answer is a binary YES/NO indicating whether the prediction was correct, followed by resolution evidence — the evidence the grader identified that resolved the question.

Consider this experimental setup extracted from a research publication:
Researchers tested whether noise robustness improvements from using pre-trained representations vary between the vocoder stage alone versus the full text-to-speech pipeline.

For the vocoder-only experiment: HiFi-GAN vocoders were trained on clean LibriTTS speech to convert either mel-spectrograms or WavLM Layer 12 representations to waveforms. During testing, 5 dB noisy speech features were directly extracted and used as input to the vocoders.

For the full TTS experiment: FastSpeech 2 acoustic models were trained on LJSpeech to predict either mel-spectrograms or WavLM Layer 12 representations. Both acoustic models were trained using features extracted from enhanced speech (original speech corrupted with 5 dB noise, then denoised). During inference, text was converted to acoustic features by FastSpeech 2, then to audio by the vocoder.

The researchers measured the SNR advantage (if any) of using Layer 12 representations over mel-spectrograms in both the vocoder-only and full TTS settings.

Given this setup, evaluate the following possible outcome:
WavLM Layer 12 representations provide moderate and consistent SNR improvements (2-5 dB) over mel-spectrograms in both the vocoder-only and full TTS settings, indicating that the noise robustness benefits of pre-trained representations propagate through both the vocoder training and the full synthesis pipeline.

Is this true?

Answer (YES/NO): NO